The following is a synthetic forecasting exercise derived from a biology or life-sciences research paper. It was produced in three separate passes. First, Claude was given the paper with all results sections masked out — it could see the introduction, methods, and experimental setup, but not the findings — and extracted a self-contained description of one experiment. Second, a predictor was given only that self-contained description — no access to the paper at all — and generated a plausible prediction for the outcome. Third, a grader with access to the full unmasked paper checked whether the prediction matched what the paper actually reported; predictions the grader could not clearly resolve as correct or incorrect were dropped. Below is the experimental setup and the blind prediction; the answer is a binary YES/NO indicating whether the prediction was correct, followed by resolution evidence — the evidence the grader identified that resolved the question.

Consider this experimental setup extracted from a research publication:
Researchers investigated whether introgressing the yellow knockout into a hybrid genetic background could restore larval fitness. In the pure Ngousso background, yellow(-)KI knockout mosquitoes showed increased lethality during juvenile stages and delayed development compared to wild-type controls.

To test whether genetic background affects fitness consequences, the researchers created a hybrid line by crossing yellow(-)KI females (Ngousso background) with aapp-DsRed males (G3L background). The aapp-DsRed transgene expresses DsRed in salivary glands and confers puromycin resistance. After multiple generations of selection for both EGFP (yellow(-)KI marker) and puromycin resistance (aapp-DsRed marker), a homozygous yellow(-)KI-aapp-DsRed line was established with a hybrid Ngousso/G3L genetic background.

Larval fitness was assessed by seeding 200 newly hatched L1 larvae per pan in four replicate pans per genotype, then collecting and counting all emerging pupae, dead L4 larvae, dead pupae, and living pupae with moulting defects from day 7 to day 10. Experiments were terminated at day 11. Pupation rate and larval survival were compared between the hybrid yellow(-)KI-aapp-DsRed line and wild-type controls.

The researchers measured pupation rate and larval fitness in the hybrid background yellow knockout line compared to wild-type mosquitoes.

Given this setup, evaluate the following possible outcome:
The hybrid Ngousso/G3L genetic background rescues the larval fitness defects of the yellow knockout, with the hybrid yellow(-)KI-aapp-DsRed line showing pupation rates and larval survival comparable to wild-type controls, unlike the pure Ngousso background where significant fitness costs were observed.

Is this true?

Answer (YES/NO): YES